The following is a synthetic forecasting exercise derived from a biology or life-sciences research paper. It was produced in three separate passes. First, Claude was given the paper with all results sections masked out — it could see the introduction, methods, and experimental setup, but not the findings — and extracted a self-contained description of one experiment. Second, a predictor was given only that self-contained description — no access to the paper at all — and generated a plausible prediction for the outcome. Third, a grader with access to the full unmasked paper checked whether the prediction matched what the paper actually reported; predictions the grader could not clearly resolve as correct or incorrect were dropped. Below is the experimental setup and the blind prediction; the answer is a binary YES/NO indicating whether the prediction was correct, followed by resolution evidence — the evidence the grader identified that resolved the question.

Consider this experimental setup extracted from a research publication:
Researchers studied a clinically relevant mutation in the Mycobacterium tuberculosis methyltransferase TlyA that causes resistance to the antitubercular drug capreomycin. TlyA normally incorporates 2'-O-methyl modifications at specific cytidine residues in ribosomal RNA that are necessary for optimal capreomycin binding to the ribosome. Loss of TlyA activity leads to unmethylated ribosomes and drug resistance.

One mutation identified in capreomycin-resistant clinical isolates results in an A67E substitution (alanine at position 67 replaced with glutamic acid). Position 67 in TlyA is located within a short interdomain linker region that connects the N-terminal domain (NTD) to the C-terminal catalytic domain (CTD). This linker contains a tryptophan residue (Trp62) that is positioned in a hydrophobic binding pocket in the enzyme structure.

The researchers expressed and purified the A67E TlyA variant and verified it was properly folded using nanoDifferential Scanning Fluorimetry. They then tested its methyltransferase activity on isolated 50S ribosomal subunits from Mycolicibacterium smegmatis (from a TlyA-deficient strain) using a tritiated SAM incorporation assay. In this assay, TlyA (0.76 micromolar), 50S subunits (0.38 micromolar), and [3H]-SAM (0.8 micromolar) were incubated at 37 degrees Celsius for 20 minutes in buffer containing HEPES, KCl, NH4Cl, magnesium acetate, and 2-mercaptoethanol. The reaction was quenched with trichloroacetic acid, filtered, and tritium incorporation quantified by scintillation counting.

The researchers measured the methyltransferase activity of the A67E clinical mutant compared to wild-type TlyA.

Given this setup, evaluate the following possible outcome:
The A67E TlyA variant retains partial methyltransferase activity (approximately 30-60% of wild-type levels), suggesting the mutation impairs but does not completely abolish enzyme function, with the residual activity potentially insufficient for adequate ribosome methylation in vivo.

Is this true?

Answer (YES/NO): NO